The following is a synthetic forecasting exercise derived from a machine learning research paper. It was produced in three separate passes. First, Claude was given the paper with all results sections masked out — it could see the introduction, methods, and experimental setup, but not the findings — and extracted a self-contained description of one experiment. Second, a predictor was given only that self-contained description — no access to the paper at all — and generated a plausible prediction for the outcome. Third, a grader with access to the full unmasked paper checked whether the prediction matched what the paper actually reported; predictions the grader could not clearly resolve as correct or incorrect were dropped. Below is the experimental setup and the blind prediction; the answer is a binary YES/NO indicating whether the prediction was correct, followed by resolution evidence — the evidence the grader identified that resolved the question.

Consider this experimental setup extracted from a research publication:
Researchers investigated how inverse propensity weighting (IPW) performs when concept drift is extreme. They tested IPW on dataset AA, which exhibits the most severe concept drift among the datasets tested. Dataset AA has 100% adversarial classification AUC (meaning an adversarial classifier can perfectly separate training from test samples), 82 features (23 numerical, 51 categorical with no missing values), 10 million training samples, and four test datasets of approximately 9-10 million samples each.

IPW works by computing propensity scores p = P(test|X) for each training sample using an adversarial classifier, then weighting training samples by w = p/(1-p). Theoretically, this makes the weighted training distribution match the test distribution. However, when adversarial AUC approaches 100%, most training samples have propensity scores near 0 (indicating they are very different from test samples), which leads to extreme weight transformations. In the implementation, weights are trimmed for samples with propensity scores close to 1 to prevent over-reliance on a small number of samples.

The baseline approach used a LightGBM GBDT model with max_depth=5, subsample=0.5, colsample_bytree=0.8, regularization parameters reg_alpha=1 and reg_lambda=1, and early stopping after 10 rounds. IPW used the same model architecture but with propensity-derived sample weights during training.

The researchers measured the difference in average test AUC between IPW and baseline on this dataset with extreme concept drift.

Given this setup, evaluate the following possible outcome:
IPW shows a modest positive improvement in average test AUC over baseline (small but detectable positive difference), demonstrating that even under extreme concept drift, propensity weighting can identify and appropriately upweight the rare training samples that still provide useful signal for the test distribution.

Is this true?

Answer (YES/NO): NO